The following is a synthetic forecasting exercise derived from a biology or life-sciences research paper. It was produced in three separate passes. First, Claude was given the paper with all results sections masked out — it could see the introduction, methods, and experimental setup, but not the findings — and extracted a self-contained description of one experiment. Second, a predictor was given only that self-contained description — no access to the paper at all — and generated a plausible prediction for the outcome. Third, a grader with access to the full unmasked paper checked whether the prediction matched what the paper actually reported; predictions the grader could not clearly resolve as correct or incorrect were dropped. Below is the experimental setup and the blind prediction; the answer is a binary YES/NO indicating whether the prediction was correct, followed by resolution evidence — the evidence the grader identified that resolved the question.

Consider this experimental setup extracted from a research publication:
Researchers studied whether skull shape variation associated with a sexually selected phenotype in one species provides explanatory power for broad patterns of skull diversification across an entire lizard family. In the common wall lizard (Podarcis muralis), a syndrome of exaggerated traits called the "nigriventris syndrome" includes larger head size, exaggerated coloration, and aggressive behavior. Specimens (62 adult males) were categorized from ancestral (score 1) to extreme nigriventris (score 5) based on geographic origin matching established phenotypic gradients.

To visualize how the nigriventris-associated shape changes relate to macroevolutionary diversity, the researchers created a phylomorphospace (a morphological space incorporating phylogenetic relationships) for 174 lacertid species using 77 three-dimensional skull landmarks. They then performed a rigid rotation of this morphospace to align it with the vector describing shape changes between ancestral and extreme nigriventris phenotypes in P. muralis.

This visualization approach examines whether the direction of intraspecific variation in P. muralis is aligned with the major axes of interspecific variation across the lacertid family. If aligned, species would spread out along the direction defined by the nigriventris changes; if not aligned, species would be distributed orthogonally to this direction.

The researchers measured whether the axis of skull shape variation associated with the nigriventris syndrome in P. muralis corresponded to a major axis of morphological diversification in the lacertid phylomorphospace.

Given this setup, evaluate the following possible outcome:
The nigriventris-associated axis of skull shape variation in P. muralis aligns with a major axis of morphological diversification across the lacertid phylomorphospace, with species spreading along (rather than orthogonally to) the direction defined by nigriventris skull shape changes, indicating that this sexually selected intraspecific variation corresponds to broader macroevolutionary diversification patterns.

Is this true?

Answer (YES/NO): YES